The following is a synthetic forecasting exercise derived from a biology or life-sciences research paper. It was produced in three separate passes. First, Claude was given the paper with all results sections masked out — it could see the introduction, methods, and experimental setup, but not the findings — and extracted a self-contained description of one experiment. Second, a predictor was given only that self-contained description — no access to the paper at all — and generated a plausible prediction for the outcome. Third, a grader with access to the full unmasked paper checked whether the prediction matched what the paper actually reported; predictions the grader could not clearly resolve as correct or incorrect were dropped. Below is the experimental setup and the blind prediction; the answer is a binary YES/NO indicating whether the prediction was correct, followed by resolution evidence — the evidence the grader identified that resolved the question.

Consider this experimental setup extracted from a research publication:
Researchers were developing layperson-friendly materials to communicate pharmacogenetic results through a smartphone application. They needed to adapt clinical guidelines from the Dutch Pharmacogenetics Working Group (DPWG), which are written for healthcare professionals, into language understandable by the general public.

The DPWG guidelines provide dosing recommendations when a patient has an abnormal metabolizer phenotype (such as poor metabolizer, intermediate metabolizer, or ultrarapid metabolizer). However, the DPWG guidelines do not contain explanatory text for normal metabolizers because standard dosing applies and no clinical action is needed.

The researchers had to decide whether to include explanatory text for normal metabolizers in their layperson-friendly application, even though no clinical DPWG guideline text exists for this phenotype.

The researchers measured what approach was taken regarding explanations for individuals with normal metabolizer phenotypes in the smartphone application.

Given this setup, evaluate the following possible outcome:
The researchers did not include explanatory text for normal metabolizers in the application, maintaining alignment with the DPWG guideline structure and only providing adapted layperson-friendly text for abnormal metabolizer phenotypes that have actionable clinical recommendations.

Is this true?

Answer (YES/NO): NO